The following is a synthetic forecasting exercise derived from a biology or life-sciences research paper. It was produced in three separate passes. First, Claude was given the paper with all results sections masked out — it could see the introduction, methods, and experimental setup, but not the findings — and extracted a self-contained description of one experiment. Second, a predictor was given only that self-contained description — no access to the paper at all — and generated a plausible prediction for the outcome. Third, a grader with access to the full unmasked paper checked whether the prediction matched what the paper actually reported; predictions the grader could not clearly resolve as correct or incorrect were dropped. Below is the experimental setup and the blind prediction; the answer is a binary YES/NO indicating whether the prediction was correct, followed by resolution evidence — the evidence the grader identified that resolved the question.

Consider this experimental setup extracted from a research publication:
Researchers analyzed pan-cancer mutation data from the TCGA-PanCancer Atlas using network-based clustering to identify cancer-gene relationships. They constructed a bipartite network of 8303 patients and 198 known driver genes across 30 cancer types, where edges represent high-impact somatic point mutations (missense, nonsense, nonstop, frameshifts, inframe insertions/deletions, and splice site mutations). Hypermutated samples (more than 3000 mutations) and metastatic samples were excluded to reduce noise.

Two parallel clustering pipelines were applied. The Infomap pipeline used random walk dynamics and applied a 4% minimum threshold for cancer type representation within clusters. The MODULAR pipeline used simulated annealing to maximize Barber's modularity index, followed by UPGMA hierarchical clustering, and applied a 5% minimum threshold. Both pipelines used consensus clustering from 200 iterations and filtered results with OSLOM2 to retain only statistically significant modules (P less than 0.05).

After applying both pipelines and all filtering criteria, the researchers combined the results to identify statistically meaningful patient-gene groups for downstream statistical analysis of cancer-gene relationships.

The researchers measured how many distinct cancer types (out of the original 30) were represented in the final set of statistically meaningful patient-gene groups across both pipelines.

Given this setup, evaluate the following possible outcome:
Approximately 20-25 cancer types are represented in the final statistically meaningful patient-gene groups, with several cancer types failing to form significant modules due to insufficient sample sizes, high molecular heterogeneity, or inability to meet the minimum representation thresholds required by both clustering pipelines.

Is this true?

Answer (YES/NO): YES